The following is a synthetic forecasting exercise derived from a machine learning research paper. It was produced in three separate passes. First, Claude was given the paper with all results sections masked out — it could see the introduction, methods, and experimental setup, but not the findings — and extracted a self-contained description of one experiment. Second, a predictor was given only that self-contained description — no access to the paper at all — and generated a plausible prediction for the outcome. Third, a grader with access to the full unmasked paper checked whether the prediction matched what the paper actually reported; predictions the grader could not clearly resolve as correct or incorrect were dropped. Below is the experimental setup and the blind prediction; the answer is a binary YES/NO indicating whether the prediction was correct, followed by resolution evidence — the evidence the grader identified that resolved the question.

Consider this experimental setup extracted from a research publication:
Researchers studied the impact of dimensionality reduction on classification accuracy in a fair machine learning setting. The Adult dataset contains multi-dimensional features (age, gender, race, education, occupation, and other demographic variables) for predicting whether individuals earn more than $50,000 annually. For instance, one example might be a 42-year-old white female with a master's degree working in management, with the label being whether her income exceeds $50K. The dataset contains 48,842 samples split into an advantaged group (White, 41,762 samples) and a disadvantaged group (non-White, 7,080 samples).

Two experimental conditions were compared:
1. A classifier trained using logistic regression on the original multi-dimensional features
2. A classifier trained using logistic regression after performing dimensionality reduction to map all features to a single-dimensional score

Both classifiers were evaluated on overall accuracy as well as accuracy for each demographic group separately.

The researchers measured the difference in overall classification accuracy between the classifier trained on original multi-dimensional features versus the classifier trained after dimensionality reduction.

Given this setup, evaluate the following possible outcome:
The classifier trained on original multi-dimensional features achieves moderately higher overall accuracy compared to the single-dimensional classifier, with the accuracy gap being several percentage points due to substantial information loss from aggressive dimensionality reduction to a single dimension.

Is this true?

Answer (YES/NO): YES